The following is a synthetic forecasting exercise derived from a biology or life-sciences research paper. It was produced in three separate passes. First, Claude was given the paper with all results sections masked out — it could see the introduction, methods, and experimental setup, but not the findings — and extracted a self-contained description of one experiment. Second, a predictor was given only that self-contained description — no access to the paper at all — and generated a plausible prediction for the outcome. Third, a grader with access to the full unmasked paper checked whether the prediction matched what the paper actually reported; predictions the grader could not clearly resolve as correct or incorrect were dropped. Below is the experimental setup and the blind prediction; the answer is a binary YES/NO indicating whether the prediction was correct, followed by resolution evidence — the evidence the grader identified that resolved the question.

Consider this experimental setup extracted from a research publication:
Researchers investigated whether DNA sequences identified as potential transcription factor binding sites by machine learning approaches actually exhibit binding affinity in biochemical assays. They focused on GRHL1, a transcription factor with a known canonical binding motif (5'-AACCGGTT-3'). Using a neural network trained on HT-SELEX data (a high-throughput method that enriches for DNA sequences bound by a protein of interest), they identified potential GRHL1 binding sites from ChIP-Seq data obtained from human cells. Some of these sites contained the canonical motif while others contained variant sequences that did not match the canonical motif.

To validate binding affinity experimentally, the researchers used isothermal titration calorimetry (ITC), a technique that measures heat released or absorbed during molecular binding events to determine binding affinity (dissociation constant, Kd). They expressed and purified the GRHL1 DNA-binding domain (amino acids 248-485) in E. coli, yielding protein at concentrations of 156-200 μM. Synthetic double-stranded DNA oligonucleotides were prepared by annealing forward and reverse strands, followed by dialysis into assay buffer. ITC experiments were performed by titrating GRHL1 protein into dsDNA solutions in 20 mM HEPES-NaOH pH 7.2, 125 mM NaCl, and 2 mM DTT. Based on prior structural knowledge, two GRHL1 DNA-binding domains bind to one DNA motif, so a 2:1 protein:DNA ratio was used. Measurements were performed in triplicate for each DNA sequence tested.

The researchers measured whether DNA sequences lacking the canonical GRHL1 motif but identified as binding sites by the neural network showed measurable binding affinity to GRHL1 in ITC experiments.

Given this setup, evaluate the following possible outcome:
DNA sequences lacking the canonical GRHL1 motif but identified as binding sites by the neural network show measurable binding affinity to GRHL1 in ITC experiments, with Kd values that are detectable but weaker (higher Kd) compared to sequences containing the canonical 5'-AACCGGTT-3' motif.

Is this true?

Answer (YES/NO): NO